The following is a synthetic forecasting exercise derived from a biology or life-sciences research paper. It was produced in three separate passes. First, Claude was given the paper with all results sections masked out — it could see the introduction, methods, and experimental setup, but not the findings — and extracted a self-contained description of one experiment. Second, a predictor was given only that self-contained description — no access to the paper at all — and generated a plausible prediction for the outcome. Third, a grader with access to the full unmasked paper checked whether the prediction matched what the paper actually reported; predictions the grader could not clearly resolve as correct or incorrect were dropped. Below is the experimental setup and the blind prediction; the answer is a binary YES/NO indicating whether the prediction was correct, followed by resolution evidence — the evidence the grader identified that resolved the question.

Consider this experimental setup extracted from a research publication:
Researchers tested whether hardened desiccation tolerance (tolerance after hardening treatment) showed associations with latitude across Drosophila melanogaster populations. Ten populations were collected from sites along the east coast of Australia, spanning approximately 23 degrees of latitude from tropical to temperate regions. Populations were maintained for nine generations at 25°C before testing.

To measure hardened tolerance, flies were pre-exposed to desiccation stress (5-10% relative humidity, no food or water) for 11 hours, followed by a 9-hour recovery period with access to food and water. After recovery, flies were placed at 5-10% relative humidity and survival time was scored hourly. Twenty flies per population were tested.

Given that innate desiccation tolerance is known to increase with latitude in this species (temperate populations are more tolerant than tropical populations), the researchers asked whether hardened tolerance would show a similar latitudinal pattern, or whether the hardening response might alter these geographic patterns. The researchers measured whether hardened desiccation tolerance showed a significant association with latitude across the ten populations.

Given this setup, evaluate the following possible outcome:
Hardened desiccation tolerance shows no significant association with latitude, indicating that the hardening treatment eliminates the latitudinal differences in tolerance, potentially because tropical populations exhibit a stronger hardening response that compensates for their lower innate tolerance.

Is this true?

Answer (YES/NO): YES